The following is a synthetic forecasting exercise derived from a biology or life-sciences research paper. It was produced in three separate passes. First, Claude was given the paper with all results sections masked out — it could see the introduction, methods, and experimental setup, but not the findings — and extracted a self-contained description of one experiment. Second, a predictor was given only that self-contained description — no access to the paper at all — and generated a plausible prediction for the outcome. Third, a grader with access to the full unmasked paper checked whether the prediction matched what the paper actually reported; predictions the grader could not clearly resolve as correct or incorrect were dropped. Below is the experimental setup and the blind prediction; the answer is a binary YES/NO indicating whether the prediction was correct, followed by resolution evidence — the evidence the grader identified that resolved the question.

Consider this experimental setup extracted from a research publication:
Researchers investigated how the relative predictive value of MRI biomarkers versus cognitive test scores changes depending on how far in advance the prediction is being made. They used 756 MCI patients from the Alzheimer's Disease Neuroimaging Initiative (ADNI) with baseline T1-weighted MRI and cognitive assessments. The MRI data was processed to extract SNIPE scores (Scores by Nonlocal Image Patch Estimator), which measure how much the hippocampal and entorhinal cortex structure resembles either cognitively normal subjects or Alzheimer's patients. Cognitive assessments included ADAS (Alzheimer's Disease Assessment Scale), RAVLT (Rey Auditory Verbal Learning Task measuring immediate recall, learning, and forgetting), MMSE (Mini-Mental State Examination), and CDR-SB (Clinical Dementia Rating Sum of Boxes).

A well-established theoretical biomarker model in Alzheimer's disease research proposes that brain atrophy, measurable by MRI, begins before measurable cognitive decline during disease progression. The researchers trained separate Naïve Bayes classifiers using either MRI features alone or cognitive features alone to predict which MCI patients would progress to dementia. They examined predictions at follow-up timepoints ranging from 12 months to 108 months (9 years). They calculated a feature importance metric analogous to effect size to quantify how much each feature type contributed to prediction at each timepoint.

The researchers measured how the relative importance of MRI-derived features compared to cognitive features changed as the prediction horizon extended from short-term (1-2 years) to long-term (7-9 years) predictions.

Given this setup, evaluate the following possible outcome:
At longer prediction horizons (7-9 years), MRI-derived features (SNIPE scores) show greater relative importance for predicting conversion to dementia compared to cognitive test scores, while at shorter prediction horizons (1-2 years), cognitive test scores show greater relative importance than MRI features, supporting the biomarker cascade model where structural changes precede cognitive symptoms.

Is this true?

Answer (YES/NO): NO